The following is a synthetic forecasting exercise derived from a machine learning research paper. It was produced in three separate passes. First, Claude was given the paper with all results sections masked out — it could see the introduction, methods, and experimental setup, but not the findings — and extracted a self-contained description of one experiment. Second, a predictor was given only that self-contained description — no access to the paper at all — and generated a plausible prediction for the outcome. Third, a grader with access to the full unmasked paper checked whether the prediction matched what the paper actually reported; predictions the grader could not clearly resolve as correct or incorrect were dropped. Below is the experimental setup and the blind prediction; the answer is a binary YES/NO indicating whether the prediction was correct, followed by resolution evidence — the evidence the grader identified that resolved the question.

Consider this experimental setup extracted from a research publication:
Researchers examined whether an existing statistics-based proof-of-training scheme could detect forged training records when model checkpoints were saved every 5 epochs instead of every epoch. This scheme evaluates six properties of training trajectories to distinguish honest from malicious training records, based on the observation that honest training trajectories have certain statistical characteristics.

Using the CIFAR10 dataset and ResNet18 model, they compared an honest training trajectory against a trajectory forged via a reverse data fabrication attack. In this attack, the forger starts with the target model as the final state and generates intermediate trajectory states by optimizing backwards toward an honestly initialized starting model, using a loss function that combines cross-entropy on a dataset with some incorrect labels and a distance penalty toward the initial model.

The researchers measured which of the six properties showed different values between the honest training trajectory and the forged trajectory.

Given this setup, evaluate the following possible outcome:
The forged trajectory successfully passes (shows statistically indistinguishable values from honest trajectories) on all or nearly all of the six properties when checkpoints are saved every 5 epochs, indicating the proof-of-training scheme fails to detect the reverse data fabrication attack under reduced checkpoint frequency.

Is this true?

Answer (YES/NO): YES